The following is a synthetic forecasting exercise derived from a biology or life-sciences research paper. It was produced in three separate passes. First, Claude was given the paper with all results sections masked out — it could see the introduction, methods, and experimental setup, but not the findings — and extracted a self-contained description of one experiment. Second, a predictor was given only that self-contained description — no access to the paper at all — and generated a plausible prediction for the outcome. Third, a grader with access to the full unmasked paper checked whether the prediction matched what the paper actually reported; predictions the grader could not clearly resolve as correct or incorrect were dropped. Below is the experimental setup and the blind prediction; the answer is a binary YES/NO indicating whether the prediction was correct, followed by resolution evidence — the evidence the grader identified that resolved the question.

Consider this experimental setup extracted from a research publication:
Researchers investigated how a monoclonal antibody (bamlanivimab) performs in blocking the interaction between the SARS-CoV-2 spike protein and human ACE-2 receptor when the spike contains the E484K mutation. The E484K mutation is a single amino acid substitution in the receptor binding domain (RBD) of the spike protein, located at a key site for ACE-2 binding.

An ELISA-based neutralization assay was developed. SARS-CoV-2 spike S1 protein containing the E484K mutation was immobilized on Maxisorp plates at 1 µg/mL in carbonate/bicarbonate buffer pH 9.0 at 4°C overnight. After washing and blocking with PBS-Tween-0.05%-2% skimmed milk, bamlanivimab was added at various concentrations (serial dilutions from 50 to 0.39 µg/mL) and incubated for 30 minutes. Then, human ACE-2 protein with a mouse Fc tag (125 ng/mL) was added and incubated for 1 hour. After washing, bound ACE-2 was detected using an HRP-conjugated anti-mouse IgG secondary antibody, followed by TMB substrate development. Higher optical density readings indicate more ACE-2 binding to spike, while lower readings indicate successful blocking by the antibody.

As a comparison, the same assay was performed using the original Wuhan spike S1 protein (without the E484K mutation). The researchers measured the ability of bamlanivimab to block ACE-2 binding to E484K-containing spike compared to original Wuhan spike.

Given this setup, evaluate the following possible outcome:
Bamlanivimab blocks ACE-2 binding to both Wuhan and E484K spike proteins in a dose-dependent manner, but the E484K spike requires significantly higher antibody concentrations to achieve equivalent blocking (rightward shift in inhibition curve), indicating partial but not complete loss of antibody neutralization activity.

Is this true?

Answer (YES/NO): NO